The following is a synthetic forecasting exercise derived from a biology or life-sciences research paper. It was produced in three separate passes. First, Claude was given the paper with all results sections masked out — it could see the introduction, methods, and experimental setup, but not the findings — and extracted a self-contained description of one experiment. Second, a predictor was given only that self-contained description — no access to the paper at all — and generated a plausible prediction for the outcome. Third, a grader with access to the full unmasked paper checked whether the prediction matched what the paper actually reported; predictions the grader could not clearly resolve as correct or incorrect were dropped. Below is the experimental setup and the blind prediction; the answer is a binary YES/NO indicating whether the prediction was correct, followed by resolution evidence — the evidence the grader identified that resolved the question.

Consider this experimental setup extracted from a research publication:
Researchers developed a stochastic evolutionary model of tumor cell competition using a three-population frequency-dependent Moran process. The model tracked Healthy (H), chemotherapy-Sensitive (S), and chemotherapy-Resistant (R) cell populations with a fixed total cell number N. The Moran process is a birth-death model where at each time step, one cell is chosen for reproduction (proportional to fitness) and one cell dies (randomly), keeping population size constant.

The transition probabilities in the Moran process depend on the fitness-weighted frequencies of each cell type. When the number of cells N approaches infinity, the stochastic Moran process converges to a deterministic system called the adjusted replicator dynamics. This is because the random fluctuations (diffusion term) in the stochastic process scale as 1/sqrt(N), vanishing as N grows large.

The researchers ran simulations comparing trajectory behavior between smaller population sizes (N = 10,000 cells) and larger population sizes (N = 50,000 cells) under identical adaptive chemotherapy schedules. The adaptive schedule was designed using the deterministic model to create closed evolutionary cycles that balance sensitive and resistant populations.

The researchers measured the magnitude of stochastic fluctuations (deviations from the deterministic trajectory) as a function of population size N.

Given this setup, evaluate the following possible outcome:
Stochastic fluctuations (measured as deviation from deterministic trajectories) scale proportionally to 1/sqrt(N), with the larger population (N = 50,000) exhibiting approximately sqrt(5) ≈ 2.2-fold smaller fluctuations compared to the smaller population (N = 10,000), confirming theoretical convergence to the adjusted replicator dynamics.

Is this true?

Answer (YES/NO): YES